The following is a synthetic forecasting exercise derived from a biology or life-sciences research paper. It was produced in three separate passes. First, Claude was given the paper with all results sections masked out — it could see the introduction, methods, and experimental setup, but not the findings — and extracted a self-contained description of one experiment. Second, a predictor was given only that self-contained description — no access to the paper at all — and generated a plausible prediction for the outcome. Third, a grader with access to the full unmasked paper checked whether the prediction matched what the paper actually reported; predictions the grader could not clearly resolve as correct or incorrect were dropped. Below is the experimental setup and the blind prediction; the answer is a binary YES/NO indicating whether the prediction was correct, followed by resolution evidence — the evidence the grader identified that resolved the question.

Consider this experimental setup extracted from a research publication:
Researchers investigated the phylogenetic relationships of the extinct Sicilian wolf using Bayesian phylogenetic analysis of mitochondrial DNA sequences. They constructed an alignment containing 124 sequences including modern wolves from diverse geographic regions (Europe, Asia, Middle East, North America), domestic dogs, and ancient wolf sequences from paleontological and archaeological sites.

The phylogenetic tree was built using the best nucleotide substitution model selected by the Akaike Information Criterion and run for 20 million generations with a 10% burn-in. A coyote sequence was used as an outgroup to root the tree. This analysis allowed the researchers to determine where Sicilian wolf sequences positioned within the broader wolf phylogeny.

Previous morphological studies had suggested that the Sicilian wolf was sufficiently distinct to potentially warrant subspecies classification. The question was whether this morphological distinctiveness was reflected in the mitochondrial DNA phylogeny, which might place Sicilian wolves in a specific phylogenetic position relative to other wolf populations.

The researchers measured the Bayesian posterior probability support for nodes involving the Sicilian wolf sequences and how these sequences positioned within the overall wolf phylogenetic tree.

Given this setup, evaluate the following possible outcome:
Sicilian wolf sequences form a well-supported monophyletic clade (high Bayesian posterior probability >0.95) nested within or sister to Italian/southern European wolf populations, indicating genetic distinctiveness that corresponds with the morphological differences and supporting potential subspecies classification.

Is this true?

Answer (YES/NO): NO